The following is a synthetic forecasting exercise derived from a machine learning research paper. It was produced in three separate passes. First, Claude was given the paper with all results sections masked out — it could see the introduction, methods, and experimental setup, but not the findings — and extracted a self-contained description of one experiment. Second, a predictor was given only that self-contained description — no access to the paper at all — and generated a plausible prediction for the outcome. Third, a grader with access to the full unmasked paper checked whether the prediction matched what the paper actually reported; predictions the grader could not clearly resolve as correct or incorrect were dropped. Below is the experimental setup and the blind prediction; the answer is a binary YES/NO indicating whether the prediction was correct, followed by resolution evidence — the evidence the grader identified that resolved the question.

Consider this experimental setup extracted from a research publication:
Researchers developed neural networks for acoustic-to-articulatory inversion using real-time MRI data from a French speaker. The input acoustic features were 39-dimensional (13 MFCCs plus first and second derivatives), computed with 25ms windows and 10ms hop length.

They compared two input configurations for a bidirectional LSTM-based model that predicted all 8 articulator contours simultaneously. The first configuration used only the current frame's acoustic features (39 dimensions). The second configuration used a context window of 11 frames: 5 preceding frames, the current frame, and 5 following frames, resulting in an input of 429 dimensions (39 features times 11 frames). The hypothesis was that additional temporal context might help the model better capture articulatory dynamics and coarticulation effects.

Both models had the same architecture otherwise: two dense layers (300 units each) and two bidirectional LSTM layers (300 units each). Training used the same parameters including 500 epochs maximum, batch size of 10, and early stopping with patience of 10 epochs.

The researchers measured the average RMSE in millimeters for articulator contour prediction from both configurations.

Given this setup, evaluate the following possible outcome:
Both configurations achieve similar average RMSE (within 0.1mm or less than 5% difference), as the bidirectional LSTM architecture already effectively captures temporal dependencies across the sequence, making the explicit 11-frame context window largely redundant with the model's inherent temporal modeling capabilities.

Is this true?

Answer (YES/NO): YES